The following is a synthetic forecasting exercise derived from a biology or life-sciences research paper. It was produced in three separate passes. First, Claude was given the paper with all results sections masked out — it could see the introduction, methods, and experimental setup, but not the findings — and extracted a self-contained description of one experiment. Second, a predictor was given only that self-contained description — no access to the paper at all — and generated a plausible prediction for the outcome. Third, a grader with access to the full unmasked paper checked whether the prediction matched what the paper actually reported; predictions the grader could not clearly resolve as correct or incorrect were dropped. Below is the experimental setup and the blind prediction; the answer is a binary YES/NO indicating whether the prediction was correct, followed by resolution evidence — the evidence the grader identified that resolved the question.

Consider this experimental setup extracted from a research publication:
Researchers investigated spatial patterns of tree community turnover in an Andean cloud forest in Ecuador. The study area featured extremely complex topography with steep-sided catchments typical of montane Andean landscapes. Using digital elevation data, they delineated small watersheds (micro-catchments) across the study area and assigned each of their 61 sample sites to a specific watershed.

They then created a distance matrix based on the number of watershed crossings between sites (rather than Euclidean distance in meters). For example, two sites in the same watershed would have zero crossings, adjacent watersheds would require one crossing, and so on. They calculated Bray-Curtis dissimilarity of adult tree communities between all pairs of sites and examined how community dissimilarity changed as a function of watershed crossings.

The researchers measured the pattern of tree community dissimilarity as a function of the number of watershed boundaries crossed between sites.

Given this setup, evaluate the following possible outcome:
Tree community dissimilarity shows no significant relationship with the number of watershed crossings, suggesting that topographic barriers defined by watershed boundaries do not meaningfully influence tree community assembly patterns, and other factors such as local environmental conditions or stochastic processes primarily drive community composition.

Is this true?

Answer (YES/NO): NO